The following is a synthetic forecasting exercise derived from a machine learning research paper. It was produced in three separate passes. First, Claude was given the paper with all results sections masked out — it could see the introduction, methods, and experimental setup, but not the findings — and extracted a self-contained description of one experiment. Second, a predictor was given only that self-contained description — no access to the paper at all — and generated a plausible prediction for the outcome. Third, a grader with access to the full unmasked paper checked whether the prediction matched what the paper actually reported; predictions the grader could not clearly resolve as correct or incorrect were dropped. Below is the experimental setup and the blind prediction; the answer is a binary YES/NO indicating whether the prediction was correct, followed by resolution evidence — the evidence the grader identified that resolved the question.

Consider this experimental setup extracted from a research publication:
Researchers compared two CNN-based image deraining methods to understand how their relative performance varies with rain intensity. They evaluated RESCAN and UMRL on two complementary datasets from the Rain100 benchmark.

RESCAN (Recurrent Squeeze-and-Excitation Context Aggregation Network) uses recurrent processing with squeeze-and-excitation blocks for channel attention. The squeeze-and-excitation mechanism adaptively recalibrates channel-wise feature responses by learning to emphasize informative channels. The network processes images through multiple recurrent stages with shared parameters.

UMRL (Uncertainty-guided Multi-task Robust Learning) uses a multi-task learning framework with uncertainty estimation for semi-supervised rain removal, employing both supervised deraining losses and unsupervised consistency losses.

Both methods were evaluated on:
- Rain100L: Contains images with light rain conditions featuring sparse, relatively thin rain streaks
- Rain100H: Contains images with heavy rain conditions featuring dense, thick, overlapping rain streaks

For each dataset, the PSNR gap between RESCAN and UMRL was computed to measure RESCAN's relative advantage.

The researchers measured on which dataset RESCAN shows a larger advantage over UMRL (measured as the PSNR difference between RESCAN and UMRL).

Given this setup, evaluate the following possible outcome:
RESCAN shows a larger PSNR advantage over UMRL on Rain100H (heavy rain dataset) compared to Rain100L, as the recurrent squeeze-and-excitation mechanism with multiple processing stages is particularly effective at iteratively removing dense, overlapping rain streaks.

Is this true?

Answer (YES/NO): NO